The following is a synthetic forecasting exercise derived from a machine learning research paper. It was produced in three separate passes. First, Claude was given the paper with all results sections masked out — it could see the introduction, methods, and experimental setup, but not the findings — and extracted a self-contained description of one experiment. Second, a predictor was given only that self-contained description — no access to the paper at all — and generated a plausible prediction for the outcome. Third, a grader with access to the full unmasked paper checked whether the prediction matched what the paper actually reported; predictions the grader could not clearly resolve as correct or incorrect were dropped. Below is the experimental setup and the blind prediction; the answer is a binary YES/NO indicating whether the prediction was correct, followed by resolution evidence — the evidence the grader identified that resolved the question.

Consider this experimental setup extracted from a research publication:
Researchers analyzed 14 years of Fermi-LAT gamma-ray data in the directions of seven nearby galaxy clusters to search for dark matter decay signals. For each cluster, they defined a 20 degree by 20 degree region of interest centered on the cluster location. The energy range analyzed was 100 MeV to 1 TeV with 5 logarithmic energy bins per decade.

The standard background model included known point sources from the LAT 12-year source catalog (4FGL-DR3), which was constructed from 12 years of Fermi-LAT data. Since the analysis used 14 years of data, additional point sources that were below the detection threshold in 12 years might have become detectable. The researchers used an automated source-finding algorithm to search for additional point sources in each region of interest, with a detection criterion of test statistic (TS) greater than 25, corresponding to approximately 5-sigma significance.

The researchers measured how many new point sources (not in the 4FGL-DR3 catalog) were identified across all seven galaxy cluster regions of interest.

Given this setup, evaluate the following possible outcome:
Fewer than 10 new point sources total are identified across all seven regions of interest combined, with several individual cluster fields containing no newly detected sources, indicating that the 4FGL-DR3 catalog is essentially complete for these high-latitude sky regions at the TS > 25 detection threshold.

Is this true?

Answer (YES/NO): YES